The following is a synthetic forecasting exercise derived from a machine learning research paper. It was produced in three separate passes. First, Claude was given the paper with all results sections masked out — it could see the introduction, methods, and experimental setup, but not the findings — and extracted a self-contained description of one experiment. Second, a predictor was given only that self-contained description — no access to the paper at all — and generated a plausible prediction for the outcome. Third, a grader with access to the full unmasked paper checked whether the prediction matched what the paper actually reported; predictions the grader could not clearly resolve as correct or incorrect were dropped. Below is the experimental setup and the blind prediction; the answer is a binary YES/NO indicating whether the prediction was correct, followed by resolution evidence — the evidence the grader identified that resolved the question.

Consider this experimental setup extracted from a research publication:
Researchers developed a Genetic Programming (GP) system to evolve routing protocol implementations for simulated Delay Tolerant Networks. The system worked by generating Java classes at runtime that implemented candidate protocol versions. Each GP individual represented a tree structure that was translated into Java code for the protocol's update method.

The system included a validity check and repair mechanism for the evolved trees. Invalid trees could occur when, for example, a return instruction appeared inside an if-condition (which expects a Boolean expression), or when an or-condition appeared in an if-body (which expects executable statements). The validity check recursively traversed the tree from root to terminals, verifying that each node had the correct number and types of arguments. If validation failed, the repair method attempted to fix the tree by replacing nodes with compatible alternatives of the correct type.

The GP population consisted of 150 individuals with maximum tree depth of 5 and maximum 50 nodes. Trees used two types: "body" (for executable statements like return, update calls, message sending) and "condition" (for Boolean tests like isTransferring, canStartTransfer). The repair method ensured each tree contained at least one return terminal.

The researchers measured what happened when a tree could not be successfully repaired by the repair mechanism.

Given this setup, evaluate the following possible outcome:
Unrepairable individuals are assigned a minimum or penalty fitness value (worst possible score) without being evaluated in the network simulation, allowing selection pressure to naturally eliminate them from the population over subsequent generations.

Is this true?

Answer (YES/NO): YES